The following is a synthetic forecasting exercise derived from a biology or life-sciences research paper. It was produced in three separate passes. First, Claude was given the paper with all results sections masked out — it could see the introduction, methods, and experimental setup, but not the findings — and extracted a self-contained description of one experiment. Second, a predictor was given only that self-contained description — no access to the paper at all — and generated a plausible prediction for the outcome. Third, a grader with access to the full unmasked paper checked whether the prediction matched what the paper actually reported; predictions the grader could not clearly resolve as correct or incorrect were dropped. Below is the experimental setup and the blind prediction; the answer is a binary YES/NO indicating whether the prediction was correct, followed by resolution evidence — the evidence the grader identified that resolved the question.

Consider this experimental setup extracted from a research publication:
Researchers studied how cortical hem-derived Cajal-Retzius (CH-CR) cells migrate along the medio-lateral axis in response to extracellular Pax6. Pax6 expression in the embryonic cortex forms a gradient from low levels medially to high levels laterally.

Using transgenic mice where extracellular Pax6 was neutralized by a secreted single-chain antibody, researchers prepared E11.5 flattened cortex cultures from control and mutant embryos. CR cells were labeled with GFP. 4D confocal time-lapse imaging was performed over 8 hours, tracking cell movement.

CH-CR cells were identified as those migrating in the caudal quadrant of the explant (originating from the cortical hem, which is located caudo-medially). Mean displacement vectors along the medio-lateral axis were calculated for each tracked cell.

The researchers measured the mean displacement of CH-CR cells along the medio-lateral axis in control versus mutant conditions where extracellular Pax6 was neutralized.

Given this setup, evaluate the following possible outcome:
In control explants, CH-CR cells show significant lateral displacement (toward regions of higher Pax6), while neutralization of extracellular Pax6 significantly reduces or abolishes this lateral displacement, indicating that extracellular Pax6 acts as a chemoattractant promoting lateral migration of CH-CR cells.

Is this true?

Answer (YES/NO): NO